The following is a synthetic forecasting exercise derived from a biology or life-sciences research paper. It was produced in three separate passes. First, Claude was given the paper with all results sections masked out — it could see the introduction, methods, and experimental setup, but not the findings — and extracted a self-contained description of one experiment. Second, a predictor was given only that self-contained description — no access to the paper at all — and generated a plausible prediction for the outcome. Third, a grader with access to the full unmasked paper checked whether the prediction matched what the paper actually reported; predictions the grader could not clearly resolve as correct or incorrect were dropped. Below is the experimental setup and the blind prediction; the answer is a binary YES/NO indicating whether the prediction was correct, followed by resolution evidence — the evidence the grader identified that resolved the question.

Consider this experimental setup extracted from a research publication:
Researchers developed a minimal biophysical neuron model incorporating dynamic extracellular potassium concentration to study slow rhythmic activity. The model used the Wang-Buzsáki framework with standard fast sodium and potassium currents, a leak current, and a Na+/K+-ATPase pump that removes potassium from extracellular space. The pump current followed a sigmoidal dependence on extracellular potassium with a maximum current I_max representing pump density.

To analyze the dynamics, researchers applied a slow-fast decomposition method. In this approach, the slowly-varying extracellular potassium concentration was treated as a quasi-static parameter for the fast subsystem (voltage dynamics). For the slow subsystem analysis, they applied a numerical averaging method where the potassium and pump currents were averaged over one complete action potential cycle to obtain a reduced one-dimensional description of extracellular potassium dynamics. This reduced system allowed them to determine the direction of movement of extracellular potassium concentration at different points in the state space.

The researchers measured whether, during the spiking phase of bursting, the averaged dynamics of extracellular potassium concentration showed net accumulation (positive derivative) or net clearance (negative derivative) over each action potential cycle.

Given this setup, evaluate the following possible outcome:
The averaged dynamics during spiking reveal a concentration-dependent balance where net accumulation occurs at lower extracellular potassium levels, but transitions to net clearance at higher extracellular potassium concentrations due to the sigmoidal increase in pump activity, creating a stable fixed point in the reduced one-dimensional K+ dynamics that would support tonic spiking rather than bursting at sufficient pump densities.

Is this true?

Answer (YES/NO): YES